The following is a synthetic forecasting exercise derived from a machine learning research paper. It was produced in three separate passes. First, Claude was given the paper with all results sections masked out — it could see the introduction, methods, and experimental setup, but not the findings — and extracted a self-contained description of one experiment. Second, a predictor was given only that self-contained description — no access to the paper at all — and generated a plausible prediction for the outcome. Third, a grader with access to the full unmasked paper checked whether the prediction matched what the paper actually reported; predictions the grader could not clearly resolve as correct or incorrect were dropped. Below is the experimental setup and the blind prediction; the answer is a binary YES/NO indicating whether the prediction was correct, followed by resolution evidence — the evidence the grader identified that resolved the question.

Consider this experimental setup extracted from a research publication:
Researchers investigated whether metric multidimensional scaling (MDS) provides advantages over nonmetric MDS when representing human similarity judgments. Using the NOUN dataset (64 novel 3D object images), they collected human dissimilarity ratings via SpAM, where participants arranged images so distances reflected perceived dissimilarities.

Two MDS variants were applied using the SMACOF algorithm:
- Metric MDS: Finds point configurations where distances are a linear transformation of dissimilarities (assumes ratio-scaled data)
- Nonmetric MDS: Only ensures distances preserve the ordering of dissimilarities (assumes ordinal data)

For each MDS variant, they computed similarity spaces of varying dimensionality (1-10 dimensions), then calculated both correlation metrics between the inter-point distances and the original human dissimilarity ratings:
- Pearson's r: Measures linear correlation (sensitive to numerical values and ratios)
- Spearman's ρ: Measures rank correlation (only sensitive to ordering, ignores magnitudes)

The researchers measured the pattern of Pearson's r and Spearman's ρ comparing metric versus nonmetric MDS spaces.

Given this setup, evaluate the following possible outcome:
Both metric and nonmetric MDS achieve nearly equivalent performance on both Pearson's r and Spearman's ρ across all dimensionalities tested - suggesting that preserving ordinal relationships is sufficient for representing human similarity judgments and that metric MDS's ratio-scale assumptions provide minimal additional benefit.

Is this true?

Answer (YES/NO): YES